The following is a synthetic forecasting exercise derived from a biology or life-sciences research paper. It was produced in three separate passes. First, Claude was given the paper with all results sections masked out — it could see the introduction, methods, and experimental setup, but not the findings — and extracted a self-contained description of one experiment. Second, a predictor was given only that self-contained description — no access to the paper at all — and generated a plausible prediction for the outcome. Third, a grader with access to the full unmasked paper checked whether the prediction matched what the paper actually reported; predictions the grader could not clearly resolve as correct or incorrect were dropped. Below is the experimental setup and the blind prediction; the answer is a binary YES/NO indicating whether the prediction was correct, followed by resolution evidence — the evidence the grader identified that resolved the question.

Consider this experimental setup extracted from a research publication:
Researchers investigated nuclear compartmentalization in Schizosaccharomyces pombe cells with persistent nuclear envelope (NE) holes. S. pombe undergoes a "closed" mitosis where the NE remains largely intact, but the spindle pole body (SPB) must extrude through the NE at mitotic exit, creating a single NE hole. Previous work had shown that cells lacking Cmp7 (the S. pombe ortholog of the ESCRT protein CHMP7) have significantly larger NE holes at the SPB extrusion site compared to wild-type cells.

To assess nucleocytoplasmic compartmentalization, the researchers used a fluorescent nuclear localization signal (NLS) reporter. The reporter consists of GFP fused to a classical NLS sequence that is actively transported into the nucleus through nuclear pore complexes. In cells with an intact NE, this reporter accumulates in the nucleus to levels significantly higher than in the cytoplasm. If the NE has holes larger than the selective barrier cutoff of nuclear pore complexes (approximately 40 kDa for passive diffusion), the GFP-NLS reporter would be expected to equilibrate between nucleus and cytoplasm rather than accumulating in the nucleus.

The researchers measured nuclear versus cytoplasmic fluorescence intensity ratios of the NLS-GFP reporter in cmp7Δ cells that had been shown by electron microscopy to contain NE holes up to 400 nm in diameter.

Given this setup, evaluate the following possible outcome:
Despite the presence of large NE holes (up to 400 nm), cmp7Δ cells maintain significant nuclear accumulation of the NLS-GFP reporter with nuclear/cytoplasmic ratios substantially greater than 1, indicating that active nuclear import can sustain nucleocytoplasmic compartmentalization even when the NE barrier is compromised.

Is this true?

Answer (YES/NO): NO